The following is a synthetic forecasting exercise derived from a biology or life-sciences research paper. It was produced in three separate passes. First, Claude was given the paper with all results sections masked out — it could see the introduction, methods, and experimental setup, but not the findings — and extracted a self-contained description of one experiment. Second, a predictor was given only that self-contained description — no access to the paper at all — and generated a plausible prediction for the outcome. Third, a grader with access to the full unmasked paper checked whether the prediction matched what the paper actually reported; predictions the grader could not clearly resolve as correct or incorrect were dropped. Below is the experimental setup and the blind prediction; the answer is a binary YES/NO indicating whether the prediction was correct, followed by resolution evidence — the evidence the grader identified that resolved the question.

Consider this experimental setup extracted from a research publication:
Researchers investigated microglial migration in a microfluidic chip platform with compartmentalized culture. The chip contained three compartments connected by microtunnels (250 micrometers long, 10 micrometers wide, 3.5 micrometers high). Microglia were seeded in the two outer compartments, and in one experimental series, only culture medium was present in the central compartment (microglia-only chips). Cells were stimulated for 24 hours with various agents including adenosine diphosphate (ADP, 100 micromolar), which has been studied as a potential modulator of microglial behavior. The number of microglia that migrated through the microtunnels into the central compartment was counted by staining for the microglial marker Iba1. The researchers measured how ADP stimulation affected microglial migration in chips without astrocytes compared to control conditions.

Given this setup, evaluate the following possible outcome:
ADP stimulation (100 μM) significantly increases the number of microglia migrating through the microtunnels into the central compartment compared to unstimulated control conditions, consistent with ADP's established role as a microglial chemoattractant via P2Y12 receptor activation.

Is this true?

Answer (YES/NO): YES